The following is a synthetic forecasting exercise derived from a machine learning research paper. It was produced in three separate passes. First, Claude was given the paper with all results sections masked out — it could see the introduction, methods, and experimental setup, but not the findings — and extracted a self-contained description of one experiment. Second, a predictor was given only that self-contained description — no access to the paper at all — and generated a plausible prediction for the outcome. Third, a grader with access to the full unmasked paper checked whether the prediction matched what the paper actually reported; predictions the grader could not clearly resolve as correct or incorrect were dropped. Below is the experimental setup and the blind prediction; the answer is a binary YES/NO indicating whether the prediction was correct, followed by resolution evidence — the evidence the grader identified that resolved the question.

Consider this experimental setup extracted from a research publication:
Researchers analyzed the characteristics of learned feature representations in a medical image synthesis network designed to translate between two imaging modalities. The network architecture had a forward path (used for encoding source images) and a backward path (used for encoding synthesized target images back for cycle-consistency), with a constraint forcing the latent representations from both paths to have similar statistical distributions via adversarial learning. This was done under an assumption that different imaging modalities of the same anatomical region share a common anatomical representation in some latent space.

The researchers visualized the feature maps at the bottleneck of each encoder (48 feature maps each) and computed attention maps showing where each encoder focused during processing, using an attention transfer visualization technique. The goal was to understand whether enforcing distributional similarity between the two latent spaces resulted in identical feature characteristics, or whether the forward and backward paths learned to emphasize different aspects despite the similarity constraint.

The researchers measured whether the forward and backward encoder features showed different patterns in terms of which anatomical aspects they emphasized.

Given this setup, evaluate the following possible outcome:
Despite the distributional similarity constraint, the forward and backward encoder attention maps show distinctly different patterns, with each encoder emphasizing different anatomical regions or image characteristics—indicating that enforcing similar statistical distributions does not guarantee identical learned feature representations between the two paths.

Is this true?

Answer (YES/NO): YES